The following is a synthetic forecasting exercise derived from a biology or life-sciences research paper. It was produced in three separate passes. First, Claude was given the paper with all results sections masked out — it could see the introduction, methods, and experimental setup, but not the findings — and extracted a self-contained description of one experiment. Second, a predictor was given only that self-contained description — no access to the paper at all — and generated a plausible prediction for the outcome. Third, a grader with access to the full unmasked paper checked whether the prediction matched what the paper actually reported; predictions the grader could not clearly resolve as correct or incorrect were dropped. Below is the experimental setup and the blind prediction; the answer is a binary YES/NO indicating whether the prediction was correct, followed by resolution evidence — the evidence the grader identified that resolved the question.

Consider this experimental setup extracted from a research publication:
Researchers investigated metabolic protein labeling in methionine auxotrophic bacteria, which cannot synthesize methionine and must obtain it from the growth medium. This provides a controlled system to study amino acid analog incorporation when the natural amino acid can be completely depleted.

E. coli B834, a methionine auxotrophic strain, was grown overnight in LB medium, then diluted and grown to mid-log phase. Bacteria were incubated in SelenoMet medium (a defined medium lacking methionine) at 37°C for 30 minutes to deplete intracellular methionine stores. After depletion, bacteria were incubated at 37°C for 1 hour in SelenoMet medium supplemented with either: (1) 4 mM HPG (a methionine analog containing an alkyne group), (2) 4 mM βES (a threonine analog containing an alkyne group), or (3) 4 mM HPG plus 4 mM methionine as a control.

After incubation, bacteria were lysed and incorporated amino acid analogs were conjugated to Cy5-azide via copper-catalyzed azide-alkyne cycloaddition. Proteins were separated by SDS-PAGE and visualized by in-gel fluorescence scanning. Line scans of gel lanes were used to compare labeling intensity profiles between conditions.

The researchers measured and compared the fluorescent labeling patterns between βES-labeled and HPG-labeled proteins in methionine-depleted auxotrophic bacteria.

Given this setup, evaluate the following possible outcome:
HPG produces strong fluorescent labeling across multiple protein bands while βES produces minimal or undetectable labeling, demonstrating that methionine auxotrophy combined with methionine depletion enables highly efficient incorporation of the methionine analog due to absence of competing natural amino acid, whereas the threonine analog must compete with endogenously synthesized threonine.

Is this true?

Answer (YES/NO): NO